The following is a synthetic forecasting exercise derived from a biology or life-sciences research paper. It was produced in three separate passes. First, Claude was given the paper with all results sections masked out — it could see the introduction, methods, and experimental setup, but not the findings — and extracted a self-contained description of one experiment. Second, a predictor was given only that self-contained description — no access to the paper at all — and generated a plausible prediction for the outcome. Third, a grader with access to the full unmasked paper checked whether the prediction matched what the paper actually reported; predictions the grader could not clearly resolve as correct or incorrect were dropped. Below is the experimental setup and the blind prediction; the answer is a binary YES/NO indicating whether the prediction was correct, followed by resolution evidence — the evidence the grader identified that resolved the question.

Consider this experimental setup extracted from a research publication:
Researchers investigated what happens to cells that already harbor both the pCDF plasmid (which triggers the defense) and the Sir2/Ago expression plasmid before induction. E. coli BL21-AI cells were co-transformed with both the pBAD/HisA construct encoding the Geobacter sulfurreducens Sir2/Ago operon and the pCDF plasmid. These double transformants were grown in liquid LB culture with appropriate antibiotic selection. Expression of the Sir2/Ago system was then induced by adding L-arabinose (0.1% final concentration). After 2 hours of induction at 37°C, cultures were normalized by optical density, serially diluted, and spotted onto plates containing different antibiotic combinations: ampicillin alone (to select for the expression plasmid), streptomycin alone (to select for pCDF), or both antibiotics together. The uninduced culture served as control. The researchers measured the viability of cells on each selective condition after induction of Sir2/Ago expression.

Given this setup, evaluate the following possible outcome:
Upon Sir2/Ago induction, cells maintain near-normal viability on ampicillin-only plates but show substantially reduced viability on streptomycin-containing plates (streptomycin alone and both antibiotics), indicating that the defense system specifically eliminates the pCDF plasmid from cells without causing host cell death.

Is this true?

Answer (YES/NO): NO